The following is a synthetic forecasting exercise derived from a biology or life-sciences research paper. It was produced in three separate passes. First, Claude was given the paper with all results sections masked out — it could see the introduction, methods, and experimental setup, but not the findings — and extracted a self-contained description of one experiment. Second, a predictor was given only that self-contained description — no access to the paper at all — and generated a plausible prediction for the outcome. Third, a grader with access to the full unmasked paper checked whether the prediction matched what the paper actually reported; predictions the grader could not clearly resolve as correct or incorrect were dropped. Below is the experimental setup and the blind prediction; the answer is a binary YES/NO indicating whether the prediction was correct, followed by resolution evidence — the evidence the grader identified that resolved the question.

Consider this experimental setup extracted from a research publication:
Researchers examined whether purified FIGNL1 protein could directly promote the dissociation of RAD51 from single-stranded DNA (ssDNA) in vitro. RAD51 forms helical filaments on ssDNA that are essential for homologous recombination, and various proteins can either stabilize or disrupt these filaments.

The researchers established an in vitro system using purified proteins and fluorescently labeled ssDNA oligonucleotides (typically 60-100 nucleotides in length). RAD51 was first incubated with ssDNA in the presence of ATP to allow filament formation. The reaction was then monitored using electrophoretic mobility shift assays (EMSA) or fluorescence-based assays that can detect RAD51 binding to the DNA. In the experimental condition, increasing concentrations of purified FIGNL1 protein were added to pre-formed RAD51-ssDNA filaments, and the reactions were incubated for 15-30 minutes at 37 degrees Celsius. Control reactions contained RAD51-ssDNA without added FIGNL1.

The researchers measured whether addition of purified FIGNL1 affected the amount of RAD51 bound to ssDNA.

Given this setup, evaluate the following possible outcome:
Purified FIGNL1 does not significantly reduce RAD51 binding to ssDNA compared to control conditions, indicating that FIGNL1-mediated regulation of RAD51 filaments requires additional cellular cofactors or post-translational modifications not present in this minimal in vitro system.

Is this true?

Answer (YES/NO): NO